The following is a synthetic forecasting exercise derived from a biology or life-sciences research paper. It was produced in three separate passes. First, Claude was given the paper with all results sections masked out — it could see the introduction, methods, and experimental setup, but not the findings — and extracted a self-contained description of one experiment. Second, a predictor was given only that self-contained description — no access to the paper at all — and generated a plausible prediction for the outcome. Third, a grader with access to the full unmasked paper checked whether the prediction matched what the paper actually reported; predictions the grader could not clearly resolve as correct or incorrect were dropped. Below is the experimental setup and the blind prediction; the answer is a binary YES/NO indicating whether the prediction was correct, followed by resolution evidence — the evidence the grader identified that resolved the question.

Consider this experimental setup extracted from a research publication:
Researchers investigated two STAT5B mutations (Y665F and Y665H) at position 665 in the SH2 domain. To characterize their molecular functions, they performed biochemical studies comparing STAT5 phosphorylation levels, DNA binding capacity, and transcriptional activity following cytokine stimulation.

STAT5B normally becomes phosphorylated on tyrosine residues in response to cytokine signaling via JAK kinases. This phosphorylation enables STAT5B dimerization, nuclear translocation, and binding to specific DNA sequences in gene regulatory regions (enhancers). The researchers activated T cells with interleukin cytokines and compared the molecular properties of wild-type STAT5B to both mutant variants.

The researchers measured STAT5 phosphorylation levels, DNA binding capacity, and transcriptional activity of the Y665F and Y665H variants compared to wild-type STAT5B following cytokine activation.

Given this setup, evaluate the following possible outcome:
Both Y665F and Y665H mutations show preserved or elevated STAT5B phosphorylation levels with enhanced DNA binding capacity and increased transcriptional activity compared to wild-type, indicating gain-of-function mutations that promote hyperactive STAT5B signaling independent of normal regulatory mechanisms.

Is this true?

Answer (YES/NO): NO